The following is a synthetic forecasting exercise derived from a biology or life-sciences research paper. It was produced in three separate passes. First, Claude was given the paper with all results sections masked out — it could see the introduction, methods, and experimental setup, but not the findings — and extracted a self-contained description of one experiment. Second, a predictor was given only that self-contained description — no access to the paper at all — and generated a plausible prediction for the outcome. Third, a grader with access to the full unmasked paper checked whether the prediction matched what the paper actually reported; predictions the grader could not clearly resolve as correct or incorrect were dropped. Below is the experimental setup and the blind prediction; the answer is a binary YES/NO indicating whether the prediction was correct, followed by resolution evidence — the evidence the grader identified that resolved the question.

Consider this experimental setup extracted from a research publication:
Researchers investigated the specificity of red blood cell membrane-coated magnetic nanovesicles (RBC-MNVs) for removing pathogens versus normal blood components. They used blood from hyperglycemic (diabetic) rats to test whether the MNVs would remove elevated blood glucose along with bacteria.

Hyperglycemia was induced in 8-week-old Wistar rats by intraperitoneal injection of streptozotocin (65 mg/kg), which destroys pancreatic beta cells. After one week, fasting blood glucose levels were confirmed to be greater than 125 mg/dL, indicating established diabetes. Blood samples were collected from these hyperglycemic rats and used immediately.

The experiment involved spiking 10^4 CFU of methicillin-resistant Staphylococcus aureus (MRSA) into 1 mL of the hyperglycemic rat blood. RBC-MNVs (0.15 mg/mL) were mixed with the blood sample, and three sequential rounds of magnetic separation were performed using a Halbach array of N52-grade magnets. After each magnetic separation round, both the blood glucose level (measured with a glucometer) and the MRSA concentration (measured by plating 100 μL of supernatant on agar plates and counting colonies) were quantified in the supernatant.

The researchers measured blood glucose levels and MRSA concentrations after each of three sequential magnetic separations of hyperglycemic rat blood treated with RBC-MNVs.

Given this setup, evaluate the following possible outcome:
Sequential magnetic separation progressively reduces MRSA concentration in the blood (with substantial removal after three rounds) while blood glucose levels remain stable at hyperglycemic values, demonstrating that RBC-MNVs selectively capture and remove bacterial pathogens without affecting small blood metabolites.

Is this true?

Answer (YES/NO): NO